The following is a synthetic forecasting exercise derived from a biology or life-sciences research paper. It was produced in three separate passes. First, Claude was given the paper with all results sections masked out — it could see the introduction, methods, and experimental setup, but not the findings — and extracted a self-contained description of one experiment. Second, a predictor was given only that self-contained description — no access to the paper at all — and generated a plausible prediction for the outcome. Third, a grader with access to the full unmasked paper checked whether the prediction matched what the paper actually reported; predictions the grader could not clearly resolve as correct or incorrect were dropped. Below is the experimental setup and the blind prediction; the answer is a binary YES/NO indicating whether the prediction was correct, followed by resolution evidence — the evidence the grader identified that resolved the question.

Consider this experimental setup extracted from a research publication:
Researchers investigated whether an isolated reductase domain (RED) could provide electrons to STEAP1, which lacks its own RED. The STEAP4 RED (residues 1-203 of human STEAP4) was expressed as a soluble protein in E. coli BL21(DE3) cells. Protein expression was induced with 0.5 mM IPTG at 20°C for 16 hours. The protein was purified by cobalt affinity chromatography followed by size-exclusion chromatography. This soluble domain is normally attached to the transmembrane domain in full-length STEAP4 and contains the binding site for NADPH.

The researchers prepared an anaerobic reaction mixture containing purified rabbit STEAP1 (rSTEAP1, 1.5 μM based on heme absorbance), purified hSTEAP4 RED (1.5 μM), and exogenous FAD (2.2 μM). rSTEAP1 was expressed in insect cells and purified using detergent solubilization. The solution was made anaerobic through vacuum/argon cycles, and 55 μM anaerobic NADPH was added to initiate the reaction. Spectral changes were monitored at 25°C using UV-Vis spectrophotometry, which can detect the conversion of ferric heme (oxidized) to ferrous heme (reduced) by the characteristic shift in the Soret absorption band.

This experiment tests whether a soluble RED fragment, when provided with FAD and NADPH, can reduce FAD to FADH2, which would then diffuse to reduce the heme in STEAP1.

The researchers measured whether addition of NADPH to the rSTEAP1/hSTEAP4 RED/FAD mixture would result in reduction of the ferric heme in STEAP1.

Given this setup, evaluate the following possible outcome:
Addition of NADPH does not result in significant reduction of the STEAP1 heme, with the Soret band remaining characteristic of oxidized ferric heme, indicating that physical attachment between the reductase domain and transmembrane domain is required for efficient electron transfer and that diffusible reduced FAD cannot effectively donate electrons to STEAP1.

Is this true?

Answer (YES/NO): NO